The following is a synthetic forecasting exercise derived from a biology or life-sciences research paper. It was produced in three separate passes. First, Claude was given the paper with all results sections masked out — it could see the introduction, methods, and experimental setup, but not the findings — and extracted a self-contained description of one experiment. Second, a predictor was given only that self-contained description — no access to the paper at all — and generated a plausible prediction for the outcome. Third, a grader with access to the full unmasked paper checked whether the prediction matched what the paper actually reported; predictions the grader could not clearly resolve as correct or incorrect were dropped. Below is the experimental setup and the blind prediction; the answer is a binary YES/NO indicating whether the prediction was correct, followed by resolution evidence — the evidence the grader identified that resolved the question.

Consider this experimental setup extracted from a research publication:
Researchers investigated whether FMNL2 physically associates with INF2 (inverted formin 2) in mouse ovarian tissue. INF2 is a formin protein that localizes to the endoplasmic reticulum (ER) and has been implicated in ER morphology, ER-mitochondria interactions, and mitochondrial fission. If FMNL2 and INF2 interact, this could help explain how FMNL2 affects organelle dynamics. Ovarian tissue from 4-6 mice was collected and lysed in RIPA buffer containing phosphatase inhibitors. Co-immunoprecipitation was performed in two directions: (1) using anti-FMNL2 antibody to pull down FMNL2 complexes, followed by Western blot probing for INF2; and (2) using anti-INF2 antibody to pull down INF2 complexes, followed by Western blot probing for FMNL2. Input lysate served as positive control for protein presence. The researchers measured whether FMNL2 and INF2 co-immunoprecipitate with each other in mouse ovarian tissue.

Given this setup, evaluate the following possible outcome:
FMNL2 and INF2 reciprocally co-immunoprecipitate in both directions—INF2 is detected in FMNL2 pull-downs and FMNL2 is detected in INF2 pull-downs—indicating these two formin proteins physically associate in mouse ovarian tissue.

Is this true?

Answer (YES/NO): YES